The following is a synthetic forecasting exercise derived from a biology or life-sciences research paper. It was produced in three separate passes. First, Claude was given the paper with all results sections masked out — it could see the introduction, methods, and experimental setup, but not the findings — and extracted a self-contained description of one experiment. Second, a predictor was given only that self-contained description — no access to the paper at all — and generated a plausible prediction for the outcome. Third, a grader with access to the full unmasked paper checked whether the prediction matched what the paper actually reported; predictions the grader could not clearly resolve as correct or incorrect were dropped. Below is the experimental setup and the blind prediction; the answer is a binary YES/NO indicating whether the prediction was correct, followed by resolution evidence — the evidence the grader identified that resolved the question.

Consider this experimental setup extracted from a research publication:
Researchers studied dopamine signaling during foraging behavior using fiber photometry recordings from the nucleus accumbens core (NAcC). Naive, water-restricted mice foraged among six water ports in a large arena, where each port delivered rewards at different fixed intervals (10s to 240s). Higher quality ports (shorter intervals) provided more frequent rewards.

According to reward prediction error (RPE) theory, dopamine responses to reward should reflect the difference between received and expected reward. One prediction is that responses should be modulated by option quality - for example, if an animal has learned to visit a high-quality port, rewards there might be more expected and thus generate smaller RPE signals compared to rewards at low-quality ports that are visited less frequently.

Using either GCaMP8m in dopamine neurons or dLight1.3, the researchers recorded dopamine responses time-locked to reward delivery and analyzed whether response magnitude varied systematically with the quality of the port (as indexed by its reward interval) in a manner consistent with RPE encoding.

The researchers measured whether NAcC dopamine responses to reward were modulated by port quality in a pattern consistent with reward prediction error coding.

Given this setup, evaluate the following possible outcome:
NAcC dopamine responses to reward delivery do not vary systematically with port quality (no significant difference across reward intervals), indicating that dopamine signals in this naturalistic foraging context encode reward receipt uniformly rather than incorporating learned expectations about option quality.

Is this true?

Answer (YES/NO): YES